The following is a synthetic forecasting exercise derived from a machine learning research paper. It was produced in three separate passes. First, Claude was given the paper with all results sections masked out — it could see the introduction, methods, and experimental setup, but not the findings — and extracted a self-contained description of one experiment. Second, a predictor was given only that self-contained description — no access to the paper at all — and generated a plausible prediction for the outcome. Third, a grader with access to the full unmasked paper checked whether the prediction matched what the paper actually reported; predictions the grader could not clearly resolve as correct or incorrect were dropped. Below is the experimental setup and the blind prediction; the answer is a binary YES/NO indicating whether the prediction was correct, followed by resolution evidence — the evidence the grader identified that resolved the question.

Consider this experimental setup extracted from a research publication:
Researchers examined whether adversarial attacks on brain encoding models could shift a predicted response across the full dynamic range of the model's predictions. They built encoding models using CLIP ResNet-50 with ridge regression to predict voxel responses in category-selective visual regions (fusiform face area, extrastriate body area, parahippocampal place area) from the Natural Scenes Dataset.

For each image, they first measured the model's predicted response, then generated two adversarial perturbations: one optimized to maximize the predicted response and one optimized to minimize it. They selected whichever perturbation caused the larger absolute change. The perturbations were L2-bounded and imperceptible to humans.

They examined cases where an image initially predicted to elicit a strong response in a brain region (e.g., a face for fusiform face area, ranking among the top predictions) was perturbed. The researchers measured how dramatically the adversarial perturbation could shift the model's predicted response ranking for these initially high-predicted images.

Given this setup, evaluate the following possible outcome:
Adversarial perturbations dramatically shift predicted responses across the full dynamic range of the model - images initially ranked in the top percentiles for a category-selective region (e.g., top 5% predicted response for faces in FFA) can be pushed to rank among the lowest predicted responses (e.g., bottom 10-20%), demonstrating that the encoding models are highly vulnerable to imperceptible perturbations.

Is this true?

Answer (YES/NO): YES